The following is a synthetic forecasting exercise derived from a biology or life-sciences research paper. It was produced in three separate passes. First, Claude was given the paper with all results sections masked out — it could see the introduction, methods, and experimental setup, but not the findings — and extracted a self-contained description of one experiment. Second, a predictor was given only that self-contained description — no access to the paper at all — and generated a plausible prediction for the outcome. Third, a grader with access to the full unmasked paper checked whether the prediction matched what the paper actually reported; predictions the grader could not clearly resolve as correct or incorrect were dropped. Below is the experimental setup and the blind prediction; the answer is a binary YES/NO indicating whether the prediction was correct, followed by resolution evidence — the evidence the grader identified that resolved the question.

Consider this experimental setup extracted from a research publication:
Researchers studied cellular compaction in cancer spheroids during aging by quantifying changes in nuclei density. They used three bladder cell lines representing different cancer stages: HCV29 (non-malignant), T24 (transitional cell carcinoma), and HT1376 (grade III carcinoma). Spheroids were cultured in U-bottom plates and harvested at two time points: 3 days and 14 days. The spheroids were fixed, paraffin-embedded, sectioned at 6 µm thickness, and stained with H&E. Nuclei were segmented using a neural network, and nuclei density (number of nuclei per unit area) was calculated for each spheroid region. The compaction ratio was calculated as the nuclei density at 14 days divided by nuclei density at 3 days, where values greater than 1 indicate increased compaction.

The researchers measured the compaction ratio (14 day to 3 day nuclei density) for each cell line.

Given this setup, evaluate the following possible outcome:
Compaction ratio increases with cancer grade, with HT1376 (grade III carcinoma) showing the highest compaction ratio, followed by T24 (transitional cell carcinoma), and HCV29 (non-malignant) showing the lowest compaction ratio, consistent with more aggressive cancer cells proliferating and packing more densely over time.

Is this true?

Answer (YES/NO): NO